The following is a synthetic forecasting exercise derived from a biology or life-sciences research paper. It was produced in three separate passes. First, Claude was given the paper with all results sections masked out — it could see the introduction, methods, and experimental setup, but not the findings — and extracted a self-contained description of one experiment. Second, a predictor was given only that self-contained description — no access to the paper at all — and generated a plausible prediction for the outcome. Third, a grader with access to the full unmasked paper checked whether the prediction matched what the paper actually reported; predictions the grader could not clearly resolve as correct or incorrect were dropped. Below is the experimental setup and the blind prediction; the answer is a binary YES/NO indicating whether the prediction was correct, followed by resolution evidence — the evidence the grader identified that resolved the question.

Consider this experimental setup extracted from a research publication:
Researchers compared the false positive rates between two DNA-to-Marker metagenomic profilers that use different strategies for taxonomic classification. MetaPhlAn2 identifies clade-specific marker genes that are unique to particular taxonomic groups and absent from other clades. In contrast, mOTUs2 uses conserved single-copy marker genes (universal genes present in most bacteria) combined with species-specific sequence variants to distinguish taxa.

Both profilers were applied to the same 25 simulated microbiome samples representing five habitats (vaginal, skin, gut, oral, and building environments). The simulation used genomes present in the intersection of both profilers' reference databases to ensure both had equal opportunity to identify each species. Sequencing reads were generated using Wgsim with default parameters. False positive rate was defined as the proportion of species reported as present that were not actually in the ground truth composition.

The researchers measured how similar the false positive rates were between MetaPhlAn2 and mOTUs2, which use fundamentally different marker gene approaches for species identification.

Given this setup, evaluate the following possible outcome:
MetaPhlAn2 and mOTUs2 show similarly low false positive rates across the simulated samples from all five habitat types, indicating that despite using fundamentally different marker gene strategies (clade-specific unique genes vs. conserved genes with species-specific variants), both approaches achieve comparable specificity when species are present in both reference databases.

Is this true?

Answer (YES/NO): YES